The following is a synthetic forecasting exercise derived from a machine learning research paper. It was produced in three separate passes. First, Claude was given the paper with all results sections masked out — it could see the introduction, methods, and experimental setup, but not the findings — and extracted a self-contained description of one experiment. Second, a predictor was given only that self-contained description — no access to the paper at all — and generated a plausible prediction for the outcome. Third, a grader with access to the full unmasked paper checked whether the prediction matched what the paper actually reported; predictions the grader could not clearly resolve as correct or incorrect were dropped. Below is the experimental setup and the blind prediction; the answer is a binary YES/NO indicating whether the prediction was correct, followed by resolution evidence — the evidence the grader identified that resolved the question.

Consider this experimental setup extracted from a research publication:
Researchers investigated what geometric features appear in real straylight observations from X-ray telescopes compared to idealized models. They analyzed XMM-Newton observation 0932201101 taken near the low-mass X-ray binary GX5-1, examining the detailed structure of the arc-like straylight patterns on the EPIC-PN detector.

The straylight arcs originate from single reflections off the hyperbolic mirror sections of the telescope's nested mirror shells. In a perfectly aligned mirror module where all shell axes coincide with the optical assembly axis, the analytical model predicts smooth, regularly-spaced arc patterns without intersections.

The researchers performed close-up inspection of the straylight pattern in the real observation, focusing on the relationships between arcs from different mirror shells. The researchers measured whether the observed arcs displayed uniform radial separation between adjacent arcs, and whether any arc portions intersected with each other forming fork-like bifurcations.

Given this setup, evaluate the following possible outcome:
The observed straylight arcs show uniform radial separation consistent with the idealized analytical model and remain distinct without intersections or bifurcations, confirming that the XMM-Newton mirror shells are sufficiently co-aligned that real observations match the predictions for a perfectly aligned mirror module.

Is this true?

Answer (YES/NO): NO